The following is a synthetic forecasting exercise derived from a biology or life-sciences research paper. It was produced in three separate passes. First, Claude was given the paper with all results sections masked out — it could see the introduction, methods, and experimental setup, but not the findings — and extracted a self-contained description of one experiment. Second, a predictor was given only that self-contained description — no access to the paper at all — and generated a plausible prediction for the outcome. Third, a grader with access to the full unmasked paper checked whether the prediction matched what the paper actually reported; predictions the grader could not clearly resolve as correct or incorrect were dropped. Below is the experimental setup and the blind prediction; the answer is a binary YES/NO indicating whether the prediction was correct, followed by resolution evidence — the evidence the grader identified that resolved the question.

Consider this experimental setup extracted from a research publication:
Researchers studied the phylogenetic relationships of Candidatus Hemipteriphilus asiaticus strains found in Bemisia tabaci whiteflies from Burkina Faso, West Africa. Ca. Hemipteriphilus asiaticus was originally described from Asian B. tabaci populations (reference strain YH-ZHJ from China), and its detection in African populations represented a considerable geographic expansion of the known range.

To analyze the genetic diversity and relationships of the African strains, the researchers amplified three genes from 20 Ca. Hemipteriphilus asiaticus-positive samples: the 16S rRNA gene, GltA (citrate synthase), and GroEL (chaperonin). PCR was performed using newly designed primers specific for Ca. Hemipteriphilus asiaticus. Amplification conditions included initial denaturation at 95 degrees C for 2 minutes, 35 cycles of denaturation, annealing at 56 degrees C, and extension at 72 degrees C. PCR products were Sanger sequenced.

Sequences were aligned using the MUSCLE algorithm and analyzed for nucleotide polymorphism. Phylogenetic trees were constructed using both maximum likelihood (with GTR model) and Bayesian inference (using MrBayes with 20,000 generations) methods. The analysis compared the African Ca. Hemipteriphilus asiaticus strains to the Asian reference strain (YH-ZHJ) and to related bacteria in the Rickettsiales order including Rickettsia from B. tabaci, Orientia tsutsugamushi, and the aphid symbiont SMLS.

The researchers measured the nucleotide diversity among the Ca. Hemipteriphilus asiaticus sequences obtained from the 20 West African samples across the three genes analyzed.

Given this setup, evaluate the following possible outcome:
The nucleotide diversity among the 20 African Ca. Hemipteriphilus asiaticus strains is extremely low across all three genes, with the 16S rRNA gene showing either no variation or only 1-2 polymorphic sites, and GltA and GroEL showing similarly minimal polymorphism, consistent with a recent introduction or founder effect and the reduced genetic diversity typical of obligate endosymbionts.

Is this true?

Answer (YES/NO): YES